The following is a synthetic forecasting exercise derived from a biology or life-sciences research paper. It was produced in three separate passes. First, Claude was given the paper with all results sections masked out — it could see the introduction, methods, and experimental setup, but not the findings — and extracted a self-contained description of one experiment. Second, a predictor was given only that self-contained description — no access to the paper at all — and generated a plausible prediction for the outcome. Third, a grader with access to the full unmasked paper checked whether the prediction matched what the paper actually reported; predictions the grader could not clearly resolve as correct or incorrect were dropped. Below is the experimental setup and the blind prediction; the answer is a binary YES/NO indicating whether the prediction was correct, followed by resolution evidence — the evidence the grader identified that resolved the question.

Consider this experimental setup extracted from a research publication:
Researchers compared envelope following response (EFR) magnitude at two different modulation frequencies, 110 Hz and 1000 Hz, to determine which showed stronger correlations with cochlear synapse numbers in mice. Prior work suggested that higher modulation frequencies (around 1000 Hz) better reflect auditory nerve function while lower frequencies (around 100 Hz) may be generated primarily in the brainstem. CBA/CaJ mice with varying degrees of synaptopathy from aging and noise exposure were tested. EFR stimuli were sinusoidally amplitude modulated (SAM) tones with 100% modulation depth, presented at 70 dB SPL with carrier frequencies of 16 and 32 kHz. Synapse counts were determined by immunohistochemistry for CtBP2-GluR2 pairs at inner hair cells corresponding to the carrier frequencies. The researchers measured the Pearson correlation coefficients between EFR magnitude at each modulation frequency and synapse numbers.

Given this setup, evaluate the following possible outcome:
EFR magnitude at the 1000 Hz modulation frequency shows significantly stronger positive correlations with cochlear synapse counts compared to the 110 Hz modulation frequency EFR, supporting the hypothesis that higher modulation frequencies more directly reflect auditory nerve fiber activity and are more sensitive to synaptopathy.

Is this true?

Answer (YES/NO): YES